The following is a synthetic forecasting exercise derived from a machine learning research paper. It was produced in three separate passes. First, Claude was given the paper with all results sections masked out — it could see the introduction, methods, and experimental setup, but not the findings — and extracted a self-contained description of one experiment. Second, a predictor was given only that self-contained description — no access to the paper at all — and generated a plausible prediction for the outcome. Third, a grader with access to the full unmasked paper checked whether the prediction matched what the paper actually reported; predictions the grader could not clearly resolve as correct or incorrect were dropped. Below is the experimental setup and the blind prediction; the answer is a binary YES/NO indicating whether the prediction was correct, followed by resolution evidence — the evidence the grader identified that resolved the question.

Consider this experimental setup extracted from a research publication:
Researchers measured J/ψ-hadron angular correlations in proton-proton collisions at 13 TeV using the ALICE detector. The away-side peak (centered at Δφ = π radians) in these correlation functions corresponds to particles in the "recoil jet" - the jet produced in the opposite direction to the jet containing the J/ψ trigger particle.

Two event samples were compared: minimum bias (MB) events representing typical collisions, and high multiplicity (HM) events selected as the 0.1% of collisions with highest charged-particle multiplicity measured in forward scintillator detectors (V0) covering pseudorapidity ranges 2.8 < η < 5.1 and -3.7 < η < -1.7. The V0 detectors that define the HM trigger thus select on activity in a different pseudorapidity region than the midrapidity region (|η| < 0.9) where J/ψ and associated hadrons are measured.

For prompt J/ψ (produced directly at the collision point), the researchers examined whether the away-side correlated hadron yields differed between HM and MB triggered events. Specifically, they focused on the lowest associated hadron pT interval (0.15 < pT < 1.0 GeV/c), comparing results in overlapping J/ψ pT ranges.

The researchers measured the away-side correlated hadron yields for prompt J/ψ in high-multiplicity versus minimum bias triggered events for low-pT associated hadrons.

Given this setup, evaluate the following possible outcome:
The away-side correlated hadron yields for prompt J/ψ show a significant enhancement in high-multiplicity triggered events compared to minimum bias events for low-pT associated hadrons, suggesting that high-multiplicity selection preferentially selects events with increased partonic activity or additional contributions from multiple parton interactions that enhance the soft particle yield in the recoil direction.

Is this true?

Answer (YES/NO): NO